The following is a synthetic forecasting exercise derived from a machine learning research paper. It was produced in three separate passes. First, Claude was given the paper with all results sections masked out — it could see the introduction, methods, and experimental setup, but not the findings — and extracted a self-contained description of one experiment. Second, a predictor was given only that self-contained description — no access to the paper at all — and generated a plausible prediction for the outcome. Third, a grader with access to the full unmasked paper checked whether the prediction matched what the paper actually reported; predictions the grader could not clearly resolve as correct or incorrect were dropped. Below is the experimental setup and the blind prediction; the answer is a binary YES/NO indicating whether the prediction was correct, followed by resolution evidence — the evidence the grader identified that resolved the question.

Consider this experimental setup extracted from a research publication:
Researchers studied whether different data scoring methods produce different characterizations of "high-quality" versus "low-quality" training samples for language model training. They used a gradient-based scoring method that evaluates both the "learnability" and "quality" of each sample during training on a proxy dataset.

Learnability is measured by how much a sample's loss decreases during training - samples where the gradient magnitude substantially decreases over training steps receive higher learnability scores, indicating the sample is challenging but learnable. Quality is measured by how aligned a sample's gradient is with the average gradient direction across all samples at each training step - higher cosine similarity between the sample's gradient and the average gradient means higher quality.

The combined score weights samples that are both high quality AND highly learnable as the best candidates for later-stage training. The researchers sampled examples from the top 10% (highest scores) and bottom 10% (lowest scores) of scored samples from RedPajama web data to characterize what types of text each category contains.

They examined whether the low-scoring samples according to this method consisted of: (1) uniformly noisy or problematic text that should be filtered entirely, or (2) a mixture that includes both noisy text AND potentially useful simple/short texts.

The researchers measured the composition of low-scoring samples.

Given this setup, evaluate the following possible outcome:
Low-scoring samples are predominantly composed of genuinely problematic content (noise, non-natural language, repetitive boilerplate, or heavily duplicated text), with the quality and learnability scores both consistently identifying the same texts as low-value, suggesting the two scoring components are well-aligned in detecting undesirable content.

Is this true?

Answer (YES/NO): NO